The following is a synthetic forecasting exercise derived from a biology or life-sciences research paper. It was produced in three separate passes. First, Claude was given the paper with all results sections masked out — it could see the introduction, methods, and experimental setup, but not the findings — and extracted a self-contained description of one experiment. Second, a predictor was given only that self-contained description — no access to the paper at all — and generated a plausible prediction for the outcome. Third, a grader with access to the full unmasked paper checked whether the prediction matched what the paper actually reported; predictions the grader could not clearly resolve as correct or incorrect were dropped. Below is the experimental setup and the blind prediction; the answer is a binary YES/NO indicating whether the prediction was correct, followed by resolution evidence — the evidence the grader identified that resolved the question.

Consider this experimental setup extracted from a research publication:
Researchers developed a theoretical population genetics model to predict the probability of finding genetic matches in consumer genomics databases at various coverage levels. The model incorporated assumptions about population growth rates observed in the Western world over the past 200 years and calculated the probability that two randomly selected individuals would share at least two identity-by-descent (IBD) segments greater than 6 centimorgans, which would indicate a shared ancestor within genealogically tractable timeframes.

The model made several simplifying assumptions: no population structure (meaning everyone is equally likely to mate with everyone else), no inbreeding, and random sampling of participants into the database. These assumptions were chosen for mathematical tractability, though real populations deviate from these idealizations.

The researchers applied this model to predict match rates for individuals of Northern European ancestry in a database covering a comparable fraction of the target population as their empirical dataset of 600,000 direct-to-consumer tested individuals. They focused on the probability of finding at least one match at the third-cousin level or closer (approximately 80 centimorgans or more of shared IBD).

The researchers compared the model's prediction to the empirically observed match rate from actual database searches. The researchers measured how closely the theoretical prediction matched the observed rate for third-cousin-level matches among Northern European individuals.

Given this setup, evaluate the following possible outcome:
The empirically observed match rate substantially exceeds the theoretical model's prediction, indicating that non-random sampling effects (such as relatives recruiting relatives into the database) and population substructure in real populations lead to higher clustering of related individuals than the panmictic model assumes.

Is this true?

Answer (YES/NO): NO